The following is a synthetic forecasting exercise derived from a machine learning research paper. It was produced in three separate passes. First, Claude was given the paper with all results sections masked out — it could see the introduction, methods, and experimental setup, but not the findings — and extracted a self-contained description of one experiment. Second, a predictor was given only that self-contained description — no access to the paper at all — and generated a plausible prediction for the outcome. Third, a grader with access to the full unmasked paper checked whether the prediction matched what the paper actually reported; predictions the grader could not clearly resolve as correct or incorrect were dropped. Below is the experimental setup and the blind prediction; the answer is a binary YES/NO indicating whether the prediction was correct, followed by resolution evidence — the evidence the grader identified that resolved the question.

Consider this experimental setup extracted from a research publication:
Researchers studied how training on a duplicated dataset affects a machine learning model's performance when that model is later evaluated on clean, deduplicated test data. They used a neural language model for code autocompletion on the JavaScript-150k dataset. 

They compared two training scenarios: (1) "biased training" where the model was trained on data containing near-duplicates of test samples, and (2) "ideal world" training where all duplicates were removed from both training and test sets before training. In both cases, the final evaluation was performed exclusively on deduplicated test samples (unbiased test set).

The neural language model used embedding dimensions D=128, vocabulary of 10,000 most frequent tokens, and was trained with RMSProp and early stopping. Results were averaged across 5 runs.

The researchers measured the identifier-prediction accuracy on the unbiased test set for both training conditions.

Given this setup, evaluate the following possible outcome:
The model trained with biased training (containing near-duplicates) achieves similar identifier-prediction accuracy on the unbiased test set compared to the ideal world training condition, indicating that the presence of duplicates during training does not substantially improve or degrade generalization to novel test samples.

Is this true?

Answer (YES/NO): YES